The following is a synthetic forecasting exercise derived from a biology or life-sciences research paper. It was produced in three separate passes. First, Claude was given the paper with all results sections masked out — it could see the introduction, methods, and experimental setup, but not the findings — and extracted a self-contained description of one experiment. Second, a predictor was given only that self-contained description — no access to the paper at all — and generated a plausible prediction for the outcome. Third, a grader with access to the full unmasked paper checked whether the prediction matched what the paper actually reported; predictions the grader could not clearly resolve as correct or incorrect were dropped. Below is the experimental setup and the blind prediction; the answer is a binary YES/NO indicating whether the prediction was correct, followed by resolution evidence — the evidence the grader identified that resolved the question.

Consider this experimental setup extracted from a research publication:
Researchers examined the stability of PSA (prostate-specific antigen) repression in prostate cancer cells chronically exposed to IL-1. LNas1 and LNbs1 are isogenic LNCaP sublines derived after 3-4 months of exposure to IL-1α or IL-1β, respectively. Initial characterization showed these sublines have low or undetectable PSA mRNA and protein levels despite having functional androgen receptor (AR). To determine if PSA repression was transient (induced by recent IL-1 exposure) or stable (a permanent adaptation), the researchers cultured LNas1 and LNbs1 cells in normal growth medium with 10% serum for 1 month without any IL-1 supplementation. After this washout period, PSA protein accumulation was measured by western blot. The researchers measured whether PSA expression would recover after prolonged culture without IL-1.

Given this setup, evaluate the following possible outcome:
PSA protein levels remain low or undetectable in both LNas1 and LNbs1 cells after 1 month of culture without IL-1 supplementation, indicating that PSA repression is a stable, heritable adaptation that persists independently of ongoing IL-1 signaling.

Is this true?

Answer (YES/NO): YES